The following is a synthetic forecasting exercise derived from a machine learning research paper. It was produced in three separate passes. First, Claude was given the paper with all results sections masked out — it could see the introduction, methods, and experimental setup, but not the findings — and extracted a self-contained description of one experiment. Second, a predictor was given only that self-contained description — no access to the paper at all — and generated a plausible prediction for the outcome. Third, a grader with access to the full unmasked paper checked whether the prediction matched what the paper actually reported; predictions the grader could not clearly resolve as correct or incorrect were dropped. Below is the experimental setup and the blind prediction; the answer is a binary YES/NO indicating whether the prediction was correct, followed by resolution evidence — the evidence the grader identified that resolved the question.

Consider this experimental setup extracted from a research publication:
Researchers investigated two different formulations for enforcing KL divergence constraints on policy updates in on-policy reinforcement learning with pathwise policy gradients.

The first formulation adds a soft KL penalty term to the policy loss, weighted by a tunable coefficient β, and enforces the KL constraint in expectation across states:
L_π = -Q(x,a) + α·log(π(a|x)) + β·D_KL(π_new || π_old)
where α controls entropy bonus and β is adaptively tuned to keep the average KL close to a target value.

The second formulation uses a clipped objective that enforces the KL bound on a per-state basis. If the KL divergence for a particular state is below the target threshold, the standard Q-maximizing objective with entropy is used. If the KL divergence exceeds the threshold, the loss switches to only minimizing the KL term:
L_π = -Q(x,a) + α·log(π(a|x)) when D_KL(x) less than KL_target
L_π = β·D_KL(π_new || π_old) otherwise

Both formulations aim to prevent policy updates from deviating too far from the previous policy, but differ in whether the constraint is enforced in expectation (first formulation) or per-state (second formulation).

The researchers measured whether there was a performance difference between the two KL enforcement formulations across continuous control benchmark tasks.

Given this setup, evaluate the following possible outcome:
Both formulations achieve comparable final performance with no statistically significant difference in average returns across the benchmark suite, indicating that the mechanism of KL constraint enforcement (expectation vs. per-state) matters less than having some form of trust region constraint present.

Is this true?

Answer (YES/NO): YES